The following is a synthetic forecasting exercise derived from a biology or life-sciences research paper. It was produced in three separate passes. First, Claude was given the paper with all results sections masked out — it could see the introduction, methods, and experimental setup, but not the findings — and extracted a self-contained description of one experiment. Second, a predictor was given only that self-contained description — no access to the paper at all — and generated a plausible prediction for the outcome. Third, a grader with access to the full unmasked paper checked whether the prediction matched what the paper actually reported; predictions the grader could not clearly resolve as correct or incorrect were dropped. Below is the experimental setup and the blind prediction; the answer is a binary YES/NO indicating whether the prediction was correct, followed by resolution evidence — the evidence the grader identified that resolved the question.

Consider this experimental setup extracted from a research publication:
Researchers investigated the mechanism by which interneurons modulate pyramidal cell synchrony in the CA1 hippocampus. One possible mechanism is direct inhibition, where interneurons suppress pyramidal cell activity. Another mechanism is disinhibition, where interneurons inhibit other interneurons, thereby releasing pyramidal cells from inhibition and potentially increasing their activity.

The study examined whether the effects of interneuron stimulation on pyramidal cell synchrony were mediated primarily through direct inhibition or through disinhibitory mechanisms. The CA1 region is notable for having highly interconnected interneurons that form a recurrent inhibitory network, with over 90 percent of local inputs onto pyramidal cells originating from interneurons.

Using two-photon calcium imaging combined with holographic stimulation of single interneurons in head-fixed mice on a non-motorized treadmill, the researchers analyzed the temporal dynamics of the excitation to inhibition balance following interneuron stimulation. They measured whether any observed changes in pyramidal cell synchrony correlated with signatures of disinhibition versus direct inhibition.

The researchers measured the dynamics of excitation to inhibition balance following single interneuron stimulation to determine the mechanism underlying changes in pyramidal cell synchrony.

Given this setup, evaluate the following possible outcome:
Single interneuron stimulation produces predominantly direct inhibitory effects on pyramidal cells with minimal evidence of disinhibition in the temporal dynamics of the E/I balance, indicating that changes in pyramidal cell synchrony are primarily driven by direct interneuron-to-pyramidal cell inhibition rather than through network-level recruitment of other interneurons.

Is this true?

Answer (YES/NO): NO